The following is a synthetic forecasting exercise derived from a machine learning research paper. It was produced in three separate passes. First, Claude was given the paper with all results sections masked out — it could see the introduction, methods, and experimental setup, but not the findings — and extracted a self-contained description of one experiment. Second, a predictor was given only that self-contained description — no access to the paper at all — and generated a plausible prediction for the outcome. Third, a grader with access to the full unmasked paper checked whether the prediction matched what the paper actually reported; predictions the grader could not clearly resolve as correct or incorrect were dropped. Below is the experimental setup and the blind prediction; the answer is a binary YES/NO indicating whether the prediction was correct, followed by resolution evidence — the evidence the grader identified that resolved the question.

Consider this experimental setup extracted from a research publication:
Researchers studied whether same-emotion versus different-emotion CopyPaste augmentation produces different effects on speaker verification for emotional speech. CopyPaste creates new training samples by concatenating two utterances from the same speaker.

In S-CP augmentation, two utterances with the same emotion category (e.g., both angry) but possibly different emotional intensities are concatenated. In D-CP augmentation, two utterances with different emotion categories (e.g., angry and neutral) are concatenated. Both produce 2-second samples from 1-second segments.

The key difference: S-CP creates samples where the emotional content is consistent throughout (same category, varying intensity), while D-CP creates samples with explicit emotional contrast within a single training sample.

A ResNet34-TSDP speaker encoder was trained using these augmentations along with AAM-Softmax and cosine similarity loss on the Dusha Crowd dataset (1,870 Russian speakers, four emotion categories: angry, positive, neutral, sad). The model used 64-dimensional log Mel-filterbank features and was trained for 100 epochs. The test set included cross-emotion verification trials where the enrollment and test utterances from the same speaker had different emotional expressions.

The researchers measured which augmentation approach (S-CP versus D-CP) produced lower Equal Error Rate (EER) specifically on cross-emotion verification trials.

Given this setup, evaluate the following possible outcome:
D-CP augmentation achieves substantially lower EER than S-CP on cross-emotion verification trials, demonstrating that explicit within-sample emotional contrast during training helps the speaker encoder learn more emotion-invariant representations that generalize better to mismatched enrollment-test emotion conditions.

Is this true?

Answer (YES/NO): NO